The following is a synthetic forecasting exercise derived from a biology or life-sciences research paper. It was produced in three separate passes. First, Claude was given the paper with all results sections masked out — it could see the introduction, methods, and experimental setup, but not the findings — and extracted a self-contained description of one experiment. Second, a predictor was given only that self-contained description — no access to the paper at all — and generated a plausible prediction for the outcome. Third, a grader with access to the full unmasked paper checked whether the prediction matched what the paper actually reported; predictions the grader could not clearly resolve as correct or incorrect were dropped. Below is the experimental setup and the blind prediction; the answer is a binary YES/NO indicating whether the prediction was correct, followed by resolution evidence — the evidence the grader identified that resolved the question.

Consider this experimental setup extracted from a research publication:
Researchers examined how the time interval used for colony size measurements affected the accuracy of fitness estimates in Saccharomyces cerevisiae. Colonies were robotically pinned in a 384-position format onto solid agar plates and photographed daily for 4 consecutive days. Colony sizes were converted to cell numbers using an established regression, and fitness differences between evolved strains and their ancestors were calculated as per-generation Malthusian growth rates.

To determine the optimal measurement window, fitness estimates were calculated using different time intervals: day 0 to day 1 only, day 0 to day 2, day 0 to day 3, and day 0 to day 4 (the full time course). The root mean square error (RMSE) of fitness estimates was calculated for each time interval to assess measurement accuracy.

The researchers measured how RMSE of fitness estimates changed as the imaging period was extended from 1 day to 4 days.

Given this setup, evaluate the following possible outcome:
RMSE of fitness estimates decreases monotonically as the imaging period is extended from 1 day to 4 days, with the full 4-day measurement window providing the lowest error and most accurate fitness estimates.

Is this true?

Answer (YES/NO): YES